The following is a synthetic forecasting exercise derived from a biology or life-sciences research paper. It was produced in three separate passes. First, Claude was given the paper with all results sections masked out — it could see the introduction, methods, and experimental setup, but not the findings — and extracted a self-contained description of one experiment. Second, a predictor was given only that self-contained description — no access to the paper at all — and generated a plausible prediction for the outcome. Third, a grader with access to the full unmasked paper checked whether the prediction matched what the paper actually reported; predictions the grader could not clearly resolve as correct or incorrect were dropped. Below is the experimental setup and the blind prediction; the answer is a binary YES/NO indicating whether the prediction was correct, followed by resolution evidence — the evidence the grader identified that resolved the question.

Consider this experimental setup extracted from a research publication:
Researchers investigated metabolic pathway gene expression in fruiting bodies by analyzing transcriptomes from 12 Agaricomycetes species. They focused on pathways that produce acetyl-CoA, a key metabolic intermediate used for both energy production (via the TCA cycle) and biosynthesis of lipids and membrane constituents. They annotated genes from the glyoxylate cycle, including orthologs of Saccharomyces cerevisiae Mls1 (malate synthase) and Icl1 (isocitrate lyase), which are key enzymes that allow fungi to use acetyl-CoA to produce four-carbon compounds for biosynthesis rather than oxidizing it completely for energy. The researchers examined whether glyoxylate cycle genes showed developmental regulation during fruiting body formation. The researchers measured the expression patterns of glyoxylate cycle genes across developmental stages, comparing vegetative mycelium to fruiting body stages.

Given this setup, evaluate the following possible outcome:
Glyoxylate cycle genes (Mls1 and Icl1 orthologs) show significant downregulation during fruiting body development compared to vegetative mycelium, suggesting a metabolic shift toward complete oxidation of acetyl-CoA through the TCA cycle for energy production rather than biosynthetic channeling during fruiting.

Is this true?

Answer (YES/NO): NO